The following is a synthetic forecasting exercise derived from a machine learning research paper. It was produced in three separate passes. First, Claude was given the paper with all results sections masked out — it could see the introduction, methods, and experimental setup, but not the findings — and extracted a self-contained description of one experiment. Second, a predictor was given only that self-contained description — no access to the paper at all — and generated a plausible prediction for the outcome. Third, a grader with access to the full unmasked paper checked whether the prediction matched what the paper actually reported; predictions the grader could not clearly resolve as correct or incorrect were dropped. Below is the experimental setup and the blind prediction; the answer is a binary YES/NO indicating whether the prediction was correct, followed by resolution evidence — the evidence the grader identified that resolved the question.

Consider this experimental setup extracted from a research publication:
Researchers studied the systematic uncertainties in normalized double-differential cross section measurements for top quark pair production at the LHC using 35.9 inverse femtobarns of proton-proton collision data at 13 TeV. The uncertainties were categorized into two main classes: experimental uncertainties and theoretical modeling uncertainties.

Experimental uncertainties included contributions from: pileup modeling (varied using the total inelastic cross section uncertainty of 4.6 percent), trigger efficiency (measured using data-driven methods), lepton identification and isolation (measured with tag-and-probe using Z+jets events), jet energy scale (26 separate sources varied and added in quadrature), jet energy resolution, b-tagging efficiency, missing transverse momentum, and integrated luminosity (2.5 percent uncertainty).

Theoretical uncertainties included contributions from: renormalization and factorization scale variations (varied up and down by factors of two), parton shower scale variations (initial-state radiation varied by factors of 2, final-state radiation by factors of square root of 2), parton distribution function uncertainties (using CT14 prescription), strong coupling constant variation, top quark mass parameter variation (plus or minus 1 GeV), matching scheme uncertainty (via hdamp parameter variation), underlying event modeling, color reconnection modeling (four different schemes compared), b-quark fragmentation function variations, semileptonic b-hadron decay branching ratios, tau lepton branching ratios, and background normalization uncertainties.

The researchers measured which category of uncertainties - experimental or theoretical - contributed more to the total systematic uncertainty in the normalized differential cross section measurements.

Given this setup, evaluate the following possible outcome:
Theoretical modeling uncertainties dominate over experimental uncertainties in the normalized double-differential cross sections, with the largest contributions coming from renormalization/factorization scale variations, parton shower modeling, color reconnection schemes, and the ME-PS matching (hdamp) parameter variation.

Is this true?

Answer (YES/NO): NO